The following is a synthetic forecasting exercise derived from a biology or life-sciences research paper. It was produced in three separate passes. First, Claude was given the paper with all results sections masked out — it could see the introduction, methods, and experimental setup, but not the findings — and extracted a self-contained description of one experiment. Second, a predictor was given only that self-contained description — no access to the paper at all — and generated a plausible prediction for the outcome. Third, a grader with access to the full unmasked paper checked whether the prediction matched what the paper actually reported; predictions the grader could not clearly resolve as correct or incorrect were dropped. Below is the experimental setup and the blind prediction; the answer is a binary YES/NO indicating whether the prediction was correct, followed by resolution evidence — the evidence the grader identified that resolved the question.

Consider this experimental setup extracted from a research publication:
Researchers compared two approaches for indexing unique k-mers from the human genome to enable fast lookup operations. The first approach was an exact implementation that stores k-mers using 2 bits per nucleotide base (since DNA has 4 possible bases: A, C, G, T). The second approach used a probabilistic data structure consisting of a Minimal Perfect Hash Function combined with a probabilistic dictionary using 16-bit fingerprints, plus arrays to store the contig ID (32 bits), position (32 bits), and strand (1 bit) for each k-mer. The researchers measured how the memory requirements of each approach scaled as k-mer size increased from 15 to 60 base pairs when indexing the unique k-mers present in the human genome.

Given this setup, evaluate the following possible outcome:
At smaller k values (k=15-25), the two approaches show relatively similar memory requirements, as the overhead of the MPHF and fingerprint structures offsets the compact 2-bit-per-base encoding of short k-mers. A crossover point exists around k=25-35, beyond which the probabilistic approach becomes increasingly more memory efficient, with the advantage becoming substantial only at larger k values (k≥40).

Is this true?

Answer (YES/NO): NO